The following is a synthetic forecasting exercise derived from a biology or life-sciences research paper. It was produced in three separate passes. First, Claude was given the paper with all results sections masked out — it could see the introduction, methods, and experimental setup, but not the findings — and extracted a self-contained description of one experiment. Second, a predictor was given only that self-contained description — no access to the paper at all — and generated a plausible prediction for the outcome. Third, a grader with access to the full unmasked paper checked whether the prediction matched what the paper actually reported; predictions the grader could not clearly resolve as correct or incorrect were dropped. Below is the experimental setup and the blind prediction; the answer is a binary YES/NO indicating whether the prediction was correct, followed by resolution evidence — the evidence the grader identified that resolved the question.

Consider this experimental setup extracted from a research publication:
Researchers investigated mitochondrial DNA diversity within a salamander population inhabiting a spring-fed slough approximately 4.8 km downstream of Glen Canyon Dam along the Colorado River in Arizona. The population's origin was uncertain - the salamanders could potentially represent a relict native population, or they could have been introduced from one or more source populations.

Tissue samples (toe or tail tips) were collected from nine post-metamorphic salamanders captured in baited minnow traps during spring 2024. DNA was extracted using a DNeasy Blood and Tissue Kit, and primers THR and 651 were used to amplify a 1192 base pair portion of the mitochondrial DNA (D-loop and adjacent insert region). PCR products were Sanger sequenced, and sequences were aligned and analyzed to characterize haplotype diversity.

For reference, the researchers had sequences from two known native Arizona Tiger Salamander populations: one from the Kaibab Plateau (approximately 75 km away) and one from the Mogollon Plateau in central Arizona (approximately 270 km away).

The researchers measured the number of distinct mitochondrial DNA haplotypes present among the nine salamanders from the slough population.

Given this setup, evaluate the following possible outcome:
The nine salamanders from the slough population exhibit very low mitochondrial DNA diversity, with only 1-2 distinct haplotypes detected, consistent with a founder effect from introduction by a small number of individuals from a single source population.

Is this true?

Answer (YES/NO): NO